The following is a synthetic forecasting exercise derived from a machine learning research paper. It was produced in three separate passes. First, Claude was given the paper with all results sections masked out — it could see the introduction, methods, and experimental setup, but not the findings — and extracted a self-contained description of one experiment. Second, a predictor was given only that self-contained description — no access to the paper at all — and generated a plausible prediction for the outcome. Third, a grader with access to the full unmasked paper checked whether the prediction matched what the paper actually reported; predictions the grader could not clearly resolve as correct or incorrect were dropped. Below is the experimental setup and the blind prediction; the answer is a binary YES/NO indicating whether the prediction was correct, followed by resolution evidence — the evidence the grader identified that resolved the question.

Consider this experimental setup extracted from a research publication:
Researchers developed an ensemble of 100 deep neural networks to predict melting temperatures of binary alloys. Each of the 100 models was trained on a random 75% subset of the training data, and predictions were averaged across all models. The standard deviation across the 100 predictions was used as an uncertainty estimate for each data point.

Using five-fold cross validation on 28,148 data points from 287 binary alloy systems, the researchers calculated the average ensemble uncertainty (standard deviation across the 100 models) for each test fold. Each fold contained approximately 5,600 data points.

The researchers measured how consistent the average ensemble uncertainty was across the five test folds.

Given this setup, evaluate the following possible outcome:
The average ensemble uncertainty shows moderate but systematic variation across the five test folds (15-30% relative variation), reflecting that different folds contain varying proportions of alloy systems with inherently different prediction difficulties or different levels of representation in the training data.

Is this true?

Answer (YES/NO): NO